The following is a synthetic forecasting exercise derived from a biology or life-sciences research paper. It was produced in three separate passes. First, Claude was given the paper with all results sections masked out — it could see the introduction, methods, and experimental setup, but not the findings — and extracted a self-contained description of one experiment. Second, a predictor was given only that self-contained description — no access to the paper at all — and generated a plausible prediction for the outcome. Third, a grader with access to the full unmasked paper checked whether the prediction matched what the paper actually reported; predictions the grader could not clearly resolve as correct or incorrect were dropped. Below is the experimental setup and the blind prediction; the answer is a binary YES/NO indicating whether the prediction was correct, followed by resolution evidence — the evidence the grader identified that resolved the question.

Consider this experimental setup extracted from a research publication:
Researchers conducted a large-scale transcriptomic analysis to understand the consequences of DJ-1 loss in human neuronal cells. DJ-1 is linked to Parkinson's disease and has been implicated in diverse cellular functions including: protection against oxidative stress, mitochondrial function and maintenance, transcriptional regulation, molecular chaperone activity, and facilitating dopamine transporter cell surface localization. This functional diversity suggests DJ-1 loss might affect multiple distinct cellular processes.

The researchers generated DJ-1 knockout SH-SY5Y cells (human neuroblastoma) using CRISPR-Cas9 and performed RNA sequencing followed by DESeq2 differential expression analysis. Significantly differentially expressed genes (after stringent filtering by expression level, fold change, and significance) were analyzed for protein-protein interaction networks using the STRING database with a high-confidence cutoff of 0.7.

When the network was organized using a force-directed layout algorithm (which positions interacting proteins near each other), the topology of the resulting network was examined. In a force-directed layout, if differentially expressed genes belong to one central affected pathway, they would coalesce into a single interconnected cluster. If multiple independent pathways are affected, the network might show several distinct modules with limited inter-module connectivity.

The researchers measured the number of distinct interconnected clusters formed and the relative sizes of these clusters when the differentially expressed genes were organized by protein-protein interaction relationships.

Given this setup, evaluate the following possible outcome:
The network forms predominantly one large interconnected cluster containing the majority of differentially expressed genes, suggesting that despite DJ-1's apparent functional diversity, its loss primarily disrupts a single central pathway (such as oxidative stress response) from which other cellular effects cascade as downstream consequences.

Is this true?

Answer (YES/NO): NO